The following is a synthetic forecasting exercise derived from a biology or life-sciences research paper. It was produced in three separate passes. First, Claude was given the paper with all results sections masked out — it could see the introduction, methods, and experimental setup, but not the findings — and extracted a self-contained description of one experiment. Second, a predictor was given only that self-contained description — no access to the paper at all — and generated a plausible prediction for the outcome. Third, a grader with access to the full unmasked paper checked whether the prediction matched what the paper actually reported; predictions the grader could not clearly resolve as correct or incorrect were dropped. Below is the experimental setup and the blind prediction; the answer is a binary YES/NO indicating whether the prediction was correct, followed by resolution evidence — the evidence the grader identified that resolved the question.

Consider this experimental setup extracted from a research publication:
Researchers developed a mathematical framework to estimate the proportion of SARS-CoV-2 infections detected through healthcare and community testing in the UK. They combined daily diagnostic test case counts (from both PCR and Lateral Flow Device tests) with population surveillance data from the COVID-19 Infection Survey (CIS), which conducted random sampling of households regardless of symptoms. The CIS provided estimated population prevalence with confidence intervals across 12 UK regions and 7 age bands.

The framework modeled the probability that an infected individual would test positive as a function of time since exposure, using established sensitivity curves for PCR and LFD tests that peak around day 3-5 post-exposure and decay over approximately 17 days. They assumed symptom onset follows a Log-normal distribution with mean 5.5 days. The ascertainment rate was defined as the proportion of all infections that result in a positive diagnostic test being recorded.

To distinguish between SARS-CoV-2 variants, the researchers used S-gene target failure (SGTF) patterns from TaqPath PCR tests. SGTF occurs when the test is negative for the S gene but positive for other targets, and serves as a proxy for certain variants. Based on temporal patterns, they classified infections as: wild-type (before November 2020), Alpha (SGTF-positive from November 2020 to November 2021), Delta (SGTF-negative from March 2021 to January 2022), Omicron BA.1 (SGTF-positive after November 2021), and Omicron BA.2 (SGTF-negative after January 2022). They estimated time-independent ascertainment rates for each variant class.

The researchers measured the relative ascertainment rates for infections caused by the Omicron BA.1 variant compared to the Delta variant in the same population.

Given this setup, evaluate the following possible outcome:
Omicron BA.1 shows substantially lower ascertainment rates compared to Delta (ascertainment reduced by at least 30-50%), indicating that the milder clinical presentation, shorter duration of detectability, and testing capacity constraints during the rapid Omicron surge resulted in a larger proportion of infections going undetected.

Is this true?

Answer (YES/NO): NO